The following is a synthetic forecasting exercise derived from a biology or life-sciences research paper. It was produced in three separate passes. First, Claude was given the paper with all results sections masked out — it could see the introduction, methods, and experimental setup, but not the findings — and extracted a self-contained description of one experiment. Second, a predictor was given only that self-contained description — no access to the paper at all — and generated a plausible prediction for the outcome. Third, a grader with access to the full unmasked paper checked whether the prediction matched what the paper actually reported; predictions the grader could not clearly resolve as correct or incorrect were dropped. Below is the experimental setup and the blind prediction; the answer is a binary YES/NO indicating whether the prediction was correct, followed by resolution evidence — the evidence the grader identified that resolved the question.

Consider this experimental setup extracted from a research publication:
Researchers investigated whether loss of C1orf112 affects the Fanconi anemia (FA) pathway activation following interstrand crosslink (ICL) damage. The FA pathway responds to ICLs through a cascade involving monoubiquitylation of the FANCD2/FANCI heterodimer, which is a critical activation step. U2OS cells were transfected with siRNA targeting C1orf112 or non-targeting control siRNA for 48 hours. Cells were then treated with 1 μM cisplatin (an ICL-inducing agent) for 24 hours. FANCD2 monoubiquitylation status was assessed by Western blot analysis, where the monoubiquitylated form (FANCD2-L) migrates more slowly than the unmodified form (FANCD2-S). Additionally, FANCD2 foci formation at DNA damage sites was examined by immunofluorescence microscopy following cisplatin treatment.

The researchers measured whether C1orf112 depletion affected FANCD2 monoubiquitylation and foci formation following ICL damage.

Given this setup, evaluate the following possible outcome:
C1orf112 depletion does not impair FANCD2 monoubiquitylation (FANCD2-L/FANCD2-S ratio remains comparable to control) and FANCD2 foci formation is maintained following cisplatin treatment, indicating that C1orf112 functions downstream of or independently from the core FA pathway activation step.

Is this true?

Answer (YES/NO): YES